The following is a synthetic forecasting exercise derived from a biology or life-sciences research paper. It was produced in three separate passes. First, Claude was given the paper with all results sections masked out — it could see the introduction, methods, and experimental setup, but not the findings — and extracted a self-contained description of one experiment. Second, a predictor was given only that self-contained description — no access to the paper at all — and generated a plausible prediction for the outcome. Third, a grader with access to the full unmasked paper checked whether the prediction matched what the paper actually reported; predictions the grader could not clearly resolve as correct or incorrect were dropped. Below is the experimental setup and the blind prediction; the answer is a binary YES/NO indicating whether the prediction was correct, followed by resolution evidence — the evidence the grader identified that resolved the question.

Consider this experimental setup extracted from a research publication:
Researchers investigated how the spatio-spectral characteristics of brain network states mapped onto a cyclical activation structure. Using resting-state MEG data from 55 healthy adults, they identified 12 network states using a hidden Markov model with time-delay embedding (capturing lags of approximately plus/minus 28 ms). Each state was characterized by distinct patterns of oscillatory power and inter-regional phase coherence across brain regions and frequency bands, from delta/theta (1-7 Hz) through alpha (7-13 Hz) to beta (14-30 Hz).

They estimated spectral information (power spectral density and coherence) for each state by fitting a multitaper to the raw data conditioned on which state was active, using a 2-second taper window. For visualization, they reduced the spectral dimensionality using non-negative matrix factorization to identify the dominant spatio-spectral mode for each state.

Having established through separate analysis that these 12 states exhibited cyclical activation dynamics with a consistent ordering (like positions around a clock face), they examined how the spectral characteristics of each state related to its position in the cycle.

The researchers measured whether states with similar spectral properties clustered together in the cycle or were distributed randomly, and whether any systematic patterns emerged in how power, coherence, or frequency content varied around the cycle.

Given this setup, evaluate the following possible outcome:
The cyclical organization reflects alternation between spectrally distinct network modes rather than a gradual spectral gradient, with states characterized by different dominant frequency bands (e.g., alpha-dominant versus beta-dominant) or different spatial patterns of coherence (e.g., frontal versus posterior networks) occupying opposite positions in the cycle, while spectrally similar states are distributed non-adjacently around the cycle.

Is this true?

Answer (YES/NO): NO